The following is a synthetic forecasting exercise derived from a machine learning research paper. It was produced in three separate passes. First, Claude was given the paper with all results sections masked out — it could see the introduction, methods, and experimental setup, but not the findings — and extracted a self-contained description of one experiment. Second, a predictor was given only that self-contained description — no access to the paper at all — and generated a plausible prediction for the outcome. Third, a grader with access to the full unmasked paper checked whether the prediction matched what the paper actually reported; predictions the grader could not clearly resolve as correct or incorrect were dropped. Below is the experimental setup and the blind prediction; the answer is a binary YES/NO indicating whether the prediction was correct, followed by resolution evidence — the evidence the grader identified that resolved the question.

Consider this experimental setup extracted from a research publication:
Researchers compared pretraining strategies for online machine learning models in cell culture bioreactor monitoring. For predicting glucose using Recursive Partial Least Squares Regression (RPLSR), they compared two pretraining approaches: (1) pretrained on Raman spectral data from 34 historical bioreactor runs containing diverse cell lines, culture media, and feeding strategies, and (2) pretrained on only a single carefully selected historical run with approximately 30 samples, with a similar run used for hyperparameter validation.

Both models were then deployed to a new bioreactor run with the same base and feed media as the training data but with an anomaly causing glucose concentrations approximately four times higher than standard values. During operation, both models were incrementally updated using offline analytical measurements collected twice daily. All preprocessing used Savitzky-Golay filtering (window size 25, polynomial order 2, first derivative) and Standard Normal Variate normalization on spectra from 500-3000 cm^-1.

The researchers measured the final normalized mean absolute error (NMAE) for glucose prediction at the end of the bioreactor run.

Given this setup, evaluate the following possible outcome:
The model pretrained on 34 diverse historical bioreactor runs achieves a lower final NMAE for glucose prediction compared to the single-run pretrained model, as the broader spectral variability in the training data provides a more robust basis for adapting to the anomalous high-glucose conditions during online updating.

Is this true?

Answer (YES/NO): YES